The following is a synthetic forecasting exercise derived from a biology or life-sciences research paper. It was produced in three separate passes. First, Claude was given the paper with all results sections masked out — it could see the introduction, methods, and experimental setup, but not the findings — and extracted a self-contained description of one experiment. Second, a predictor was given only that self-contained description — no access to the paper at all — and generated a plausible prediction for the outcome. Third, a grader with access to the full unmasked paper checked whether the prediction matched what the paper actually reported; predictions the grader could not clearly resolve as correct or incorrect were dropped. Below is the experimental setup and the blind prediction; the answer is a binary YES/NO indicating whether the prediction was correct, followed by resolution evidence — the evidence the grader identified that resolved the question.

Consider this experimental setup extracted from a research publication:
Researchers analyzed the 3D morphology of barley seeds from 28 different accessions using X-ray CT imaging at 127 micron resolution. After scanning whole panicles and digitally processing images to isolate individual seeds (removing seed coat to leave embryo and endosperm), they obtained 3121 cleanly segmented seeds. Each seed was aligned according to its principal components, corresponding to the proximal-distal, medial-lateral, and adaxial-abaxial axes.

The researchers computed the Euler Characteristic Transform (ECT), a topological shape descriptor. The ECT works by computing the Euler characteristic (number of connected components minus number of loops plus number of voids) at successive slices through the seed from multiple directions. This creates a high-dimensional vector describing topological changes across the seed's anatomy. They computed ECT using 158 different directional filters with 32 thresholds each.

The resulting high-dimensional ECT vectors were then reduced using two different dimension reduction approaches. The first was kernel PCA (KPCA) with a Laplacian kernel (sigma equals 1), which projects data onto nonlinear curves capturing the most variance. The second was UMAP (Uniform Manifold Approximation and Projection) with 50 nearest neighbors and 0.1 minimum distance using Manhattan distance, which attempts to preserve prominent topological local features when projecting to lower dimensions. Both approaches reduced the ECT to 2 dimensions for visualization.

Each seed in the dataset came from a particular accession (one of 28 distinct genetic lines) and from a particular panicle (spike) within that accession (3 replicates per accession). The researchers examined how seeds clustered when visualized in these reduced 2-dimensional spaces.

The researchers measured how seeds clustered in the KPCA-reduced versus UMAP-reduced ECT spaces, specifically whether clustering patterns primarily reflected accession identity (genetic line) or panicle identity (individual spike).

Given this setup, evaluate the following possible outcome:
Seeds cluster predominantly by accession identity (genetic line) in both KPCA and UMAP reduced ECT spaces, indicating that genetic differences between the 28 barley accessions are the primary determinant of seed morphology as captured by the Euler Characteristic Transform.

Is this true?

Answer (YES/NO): NO